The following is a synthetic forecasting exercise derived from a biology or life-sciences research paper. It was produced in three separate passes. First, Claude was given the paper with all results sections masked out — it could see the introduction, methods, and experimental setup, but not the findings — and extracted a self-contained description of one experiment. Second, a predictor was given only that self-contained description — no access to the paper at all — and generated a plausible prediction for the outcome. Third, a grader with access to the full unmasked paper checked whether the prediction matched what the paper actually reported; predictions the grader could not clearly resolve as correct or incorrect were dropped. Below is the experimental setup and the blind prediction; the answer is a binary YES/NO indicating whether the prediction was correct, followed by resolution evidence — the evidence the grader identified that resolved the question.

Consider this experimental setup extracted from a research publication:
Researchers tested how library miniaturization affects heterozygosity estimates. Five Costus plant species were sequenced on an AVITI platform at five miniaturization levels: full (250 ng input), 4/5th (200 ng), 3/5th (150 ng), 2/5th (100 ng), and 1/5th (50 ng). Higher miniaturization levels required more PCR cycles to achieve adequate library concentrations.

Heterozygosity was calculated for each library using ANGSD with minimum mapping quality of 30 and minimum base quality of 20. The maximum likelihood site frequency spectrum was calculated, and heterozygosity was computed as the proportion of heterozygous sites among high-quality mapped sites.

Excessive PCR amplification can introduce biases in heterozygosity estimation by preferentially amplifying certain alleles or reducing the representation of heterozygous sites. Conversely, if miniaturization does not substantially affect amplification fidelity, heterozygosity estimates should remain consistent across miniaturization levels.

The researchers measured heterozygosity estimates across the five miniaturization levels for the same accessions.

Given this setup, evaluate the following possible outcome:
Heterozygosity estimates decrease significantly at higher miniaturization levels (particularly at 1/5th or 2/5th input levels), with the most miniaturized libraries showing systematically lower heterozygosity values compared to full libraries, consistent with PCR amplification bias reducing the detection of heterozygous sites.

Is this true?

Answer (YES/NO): YES